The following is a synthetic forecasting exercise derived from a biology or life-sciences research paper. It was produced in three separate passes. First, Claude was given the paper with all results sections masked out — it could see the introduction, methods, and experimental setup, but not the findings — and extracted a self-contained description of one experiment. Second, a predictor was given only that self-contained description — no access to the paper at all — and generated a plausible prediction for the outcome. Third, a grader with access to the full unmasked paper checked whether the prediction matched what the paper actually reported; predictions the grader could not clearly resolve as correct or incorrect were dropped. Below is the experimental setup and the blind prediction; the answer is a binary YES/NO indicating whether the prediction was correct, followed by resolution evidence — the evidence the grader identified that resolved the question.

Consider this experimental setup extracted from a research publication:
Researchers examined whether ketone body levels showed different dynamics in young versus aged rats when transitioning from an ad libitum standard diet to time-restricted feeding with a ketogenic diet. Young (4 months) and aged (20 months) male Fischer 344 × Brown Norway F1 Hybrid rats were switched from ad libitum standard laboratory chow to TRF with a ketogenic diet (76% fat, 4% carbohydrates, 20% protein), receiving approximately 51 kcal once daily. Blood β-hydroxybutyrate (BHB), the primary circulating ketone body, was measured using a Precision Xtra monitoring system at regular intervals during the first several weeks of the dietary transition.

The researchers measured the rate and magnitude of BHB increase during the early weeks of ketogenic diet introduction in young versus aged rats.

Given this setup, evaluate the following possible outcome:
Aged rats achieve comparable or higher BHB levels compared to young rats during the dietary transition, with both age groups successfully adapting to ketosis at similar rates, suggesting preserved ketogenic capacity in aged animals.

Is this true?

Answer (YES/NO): NO